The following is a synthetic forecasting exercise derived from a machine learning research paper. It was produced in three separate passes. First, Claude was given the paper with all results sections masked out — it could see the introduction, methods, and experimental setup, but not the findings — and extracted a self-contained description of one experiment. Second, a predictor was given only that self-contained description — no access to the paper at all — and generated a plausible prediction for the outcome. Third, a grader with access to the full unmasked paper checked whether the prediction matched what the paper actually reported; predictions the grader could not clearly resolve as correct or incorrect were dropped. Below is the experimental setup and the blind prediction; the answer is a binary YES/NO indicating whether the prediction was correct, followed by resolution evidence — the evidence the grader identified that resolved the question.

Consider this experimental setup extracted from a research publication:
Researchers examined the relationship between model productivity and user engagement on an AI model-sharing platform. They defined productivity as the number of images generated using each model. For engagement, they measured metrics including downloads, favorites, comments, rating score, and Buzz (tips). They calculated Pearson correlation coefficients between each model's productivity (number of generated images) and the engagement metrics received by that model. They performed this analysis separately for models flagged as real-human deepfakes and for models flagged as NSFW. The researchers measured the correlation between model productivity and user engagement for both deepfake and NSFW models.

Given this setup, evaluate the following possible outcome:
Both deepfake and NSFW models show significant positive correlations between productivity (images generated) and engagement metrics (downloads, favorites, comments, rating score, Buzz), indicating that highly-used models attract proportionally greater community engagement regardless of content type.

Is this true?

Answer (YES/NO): YES